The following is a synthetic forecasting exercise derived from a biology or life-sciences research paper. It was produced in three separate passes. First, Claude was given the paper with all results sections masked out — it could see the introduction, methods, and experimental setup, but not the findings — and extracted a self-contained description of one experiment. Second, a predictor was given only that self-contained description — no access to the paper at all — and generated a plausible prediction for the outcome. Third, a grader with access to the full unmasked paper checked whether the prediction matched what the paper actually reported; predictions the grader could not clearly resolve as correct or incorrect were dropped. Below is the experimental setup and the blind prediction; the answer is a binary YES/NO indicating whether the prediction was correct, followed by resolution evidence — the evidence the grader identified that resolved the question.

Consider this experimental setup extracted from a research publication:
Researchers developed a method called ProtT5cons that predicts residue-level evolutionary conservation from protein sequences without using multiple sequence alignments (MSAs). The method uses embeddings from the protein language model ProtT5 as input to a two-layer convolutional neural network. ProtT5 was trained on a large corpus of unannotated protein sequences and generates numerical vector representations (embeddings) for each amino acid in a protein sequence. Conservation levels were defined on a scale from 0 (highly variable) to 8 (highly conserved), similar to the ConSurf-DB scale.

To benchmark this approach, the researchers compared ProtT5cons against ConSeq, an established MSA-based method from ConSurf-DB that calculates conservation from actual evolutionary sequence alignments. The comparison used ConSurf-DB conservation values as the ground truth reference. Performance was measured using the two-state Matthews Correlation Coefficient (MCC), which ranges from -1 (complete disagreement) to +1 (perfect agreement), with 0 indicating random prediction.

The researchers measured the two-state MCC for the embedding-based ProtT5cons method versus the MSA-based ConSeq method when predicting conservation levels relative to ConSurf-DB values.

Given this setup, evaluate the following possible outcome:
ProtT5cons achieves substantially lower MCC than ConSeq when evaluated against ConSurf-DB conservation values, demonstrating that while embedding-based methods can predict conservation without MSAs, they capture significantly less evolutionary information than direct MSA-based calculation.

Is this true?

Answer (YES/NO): NO